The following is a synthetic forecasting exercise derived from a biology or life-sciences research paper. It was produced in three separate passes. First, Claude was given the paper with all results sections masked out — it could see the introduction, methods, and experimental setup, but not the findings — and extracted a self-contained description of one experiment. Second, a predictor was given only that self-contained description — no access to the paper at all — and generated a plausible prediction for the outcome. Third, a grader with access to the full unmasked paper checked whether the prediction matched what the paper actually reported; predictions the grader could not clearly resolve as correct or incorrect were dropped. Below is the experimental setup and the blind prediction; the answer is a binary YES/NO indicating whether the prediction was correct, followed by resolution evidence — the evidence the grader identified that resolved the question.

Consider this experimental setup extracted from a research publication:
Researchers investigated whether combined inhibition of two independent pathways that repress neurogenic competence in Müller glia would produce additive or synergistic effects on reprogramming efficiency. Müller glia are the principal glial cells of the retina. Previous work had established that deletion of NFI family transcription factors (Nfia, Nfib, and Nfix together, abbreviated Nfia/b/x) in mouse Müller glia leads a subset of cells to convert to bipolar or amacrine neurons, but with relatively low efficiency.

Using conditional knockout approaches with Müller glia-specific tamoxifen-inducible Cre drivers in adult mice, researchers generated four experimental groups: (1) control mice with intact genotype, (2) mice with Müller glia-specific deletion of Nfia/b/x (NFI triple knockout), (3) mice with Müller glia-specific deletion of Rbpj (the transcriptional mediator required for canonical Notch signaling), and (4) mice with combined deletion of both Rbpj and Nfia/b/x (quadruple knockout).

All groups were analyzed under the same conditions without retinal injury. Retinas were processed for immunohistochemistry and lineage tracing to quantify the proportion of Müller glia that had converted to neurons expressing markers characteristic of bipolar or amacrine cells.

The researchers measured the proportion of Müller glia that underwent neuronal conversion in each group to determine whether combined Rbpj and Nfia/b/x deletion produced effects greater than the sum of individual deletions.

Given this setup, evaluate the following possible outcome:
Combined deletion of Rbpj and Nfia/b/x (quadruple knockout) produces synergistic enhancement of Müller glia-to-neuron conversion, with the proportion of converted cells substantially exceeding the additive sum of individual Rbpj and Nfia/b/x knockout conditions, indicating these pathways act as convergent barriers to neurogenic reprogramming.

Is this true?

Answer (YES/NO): YES